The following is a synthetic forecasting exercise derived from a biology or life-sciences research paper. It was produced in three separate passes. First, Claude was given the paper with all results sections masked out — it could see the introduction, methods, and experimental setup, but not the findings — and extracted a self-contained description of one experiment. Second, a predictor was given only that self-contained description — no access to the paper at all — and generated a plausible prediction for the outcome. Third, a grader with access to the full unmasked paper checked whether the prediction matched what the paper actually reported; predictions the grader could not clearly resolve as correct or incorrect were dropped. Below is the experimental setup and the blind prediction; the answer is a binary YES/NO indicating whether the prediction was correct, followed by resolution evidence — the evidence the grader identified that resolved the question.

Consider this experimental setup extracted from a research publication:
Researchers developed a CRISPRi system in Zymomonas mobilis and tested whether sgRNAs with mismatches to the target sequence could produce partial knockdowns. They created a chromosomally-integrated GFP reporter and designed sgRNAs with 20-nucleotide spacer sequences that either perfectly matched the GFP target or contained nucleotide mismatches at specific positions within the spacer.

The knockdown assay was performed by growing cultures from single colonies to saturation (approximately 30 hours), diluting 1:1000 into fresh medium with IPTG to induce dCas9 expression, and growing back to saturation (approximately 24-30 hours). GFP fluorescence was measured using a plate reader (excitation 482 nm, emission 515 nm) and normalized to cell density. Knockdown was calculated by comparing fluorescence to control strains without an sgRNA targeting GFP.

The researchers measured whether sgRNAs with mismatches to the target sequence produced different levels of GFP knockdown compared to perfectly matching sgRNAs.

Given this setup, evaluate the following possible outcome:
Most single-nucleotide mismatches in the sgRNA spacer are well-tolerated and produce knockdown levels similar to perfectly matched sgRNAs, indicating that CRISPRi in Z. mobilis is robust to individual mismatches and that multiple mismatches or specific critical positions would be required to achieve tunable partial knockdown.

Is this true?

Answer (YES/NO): NO